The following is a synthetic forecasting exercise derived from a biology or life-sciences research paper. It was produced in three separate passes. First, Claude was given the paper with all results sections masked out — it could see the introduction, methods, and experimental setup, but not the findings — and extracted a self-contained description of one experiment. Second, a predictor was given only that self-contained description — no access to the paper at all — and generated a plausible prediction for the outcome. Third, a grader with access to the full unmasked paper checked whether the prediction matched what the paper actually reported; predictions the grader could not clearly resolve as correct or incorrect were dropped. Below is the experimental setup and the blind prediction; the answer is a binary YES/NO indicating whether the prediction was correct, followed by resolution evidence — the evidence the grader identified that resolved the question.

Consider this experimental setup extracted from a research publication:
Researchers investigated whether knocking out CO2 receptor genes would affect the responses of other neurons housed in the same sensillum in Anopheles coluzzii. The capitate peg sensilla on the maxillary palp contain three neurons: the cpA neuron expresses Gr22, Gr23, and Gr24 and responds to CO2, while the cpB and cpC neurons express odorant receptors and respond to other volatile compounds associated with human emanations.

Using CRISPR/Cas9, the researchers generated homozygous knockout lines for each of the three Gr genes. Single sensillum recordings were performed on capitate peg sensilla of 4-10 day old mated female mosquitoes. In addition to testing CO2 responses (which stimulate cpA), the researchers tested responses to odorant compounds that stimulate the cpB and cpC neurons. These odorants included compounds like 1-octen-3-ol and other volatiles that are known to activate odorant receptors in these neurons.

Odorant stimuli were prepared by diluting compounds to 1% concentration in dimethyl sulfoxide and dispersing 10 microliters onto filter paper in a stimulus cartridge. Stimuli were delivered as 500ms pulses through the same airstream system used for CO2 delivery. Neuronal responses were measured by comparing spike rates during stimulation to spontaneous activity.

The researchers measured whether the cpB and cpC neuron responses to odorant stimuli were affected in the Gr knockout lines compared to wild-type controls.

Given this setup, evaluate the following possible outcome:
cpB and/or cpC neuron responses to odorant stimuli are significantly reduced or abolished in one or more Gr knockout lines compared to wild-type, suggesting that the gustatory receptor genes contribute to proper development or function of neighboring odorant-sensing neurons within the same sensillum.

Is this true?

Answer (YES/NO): NO